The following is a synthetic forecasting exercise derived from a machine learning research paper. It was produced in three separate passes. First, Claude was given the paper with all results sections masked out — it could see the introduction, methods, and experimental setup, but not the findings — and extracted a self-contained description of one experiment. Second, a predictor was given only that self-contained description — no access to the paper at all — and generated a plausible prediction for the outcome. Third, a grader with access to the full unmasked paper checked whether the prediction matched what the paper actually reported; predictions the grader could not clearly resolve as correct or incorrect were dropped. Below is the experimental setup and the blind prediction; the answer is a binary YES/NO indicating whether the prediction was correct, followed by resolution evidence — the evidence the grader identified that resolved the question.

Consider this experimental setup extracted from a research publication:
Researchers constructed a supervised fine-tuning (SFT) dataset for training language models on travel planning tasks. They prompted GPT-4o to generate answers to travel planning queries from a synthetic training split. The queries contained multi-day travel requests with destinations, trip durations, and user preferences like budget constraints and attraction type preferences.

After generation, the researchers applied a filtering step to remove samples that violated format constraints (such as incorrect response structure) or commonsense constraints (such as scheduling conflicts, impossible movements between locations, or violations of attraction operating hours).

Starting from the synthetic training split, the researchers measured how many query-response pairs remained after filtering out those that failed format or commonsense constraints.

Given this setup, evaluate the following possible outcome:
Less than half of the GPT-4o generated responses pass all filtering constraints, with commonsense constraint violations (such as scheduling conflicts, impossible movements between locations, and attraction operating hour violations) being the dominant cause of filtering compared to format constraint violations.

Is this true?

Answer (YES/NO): NO